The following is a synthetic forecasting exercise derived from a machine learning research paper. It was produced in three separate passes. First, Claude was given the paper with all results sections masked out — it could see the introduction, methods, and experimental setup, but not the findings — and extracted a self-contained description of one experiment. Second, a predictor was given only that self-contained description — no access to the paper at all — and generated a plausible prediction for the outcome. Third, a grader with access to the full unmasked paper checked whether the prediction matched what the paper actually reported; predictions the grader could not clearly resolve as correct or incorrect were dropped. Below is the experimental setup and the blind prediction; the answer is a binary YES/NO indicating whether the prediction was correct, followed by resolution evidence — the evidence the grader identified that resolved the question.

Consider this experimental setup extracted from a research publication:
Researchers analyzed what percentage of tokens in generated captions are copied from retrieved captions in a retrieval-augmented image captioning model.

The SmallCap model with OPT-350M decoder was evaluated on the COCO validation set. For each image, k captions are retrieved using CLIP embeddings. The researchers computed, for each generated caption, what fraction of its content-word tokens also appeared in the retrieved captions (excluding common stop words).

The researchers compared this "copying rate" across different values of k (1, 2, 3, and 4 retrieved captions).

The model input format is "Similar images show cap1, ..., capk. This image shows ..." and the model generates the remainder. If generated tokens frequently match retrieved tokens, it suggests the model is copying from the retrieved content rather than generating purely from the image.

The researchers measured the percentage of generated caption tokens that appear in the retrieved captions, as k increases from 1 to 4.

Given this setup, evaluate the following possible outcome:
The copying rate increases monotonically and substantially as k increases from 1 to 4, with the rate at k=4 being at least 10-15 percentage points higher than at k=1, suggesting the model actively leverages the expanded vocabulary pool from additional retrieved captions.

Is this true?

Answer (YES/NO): YES